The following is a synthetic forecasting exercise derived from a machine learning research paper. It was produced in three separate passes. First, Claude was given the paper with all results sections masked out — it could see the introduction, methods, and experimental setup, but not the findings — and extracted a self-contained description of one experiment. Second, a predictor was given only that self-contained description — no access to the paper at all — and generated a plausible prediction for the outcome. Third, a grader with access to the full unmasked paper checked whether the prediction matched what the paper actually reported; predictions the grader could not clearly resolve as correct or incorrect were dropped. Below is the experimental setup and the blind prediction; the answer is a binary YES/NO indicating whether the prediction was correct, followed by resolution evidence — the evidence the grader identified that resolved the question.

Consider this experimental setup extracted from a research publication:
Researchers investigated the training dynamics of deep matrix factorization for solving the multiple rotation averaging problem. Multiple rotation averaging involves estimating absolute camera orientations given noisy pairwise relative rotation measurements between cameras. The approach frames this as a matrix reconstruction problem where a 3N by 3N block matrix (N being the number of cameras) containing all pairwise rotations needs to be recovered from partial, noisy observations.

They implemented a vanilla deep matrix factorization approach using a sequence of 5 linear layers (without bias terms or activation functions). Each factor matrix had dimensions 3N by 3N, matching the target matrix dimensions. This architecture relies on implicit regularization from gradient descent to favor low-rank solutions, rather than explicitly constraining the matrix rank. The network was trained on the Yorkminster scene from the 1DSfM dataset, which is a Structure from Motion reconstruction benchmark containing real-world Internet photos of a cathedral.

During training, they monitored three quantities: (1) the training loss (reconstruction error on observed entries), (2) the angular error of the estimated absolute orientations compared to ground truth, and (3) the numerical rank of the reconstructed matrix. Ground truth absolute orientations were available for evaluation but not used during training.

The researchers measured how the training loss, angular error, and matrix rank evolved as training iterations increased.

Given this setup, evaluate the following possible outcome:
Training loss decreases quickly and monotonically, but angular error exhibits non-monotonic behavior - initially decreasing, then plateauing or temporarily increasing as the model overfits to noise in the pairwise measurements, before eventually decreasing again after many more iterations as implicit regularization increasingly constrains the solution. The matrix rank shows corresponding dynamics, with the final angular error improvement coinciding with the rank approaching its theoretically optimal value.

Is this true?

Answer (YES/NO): NO